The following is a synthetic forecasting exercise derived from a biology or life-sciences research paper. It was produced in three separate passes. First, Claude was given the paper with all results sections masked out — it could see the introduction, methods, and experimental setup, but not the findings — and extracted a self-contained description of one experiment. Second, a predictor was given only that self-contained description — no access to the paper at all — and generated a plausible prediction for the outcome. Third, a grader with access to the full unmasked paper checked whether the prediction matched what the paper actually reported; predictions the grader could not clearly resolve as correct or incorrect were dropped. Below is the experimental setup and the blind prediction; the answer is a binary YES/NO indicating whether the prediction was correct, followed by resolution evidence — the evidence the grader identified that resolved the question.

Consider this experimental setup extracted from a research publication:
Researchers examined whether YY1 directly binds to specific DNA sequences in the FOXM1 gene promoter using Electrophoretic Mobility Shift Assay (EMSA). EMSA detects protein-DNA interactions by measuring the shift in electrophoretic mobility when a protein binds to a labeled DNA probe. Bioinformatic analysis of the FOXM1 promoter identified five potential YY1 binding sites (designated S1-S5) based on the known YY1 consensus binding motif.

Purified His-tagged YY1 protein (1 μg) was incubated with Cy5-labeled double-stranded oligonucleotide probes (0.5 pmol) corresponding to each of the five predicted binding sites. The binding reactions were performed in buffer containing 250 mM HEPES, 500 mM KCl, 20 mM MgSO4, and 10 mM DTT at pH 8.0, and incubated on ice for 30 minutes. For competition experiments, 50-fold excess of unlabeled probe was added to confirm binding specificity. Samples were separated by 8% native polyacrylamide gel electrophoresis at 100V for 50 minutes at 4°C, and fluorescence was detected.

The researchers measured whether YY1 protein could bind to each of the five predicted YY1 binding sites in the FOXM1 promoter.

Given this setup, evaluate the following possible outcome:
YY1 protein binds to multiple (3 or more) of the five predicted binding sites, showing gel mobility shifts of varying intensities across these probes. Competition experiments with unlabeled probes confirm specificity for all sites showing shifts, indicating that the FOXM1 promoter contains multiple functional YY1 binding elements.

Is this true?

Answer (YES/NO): YES